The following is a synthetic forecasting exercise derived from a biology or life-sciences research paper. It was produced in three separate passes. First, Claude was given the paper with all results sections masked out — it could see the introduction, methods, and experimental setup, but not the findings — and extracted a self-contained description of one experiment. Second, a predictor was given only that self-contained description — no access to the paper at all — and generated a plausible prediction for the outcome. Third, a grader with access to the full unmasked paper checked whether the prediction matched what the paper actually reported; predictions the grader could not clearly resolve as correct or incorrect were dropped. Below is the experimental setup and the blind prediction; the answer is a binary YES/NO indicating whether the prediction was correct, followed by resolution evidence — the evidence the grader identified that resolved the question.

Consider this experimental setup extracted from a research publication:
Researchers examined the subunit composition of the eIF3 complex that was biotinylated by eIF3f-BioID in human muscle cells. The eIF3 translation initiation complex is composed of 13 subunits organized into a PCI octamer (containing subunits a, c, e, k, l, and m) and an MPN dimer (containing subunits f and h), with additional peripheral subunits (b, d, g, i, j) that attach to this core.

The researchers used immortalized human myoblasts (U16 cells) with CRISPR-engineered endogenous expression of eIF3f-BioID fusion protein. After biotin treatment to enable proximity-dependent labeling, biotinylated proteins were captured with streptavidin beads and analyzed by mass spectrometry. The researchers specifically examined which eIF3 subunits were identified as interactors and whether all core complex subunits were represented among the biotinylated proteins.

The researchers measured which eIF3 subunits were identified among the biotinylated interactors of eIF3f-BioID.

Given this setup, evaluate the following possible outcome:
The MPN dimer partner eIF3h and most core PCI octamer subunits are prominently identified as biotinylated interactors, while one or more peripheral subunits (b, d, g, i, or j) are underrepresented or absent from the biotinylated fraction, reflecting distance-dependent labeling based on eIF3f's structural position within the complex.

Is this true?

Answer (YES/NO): YES